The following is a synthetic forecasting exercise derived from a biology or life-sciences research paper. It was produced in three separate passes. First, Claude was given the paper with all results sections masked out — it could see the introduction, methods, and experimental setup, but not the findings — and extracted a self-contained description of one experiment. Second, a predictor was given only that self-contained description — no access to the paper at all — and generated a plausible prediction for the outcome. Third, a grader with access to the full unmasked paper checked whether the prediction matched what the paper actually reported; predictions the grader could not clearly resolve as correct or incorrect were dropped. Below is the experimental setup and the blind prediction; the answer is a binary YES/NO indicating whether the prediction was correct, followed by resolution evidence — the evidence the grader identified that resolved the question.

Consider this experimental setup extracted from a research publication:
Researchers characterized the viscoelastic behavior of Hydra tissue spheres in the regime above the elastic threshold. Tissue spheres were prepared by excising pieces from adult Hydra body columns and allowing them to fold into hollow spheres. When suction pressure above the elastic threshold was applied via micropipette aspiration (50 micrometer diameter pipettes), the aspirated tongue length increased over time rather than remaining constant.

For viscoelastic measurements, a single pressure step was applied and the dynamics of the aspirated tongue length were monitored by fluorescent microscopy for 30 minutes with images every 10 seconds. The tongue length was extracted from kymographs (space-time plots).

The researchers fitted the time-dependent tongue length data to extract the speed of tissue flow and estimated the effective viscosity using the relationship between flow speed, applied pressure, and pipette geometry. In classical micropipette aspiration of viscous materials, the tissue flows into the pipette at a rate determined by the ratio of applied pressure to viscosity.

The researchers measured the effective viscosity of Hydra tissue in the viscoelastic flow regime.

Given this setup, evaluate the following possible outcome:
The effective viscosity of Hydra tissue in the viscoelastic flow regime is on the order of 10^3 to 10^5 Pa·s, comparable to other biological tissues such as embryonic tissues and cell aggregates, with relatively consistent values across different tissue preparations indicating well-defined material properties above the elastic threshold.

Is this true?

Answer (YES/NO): NO